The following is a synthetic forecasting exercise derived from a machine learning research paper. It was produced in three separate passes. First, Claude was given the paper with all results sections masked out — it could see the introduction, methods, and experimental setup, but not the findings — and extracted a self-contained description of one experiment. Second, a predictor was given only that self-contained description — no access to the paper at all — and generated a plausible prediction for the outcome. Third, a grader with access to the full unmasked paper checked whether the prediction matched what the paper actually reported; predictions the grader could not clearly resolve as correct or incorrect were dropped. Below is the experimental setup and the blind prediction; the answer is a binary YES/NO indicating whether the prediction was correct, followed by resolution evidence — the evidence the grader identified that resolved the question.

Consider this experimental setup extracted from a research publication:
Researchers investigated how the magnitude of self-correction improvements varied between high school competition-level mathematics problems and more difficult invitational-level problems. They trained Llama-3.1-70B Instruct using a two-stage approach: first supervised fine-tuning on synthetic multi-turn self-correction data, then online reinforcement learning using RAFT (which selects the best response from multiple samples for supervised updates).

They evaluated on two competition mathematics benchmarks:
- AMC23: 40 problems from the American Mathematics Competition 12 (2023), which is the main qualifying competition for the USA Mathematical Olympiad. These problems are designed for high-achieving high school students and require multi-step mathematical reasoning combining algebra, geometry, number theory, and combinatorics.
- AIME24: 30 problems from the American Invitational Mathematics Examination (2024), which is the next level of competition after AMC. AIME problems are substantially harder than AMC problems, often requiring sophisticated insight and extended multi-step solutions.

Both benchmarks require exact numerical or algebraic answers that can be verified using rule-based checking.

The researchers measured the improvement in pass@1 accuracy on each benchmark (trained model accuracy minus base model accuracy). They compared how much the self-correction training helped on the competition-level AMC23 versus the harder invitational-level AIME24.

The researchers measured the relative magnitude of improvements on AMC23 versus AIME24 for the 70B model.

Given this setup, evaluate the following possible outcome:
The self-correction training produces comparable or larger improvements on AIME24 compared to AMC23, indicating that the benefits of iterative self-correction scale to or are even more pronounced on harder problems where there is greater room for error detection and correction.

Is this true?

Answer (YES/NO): NO